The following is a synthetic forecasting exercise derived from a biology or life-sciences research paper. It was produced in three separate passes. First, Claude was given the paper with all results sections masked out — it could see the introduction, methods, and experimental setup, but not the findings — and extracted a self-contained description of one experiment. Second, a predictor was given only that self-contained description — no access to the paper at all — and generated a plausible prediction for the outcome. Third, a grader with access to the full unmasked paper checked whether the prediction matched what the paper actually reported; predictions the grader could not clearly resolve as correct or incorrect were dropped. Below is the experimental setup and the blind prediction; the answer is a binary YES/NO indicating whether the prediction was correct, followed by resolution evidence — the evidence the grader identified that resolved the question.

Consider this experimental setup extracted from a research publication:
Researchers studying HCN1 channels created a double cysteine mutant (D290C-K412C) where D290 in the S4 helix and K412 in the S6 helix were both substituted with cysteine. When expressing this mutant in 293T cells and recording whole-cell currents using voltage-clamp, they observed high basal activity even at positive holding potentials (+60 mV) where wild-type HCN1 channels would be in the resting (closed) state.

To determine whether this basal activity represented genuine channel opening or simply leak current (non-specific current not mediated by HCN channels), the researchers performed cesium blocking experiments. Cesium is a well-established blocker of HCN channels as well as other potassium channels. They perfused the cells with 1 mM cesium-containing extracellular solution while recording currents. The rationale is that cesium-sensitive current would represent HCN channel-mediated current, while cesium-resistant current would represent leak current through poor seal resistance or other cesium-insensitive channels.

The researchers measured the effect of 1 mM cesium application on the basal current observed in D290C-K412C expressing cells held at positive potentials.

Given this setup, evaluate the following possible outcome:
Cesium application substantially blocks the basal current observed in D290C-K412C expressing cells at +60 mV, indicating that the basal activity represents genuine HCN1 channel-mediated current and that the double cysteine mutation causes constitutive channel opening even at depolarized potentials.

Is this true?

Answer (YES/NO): YES